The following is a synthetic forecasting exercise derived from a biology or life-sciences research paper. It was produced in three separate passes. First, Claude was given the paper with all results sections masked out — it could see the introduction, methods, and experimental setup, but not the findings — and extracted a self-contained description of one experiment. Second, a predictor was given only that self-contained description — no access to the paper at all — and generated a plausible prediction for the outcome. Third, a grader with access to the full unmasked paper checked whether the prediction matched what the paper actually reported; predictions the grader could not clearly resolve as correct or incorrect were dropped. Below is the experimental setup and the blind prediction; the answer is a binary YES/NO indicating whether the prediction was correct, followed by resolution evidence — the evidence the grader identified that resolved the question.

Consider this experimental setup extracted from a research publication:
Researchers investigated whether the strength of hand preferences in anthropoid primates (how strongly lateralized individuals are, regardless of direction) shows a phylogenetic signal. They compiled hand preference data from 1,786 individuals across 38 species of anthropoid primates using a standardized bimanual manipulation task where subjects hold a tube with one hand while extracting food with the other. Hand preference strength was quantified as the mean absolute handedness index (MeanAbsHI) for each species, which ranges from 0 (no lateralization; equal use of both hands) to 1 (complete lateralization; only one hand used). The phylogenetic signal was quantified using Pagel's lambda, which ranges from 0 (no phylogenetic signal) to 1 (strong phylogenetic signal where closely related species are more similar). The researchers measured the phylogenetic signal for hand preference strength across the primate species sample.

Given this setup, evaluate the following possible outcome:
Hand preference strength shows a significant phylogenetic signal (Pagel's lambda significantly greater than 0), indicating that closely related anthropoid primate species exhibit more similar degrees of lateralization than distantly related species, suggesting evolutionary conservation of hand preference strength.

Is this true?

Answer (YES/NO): YES